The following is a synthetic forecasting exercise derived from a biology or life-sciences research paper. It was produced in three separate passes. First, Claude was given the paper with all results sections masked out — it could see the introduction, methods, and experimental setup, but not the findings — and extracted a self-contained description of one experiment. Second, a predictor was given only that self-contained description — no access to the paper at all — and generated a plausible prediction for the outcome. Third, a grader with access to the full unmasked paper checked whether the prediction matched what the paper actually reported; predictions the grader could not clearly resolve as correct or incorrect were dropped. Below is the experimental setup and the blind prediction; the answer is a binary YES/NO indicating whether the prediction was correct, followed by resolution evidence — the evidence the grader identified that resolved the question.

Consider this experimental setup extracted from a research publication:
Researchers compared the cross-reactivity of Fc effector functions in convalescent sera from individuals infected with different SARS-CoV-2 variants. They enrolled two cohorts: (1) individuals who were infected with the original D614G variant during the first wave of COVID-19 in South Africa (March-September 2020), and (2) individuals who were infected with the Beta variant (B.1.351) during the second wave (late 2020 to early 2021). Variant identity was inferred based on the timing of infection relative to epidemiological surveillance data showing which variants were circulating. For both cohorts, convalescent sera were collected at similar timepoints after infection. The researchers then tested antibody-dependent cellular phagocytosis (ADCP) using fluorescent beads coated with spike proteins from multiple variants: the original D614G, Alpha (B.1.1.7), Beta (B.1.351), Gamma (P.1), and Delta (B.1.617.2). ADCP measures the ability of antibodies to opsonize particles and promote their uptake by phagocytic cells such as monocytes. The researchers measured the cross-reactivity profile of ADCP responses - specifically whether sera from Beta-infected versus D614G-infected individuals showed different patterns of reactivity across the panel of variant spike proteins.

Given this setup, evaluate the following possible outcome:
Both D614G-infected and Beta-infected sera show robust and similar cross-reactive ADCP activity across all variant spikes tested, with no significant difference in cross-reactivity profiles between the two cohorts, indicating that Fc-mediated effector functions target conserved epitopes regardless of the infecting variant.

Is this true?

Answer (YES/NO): NO